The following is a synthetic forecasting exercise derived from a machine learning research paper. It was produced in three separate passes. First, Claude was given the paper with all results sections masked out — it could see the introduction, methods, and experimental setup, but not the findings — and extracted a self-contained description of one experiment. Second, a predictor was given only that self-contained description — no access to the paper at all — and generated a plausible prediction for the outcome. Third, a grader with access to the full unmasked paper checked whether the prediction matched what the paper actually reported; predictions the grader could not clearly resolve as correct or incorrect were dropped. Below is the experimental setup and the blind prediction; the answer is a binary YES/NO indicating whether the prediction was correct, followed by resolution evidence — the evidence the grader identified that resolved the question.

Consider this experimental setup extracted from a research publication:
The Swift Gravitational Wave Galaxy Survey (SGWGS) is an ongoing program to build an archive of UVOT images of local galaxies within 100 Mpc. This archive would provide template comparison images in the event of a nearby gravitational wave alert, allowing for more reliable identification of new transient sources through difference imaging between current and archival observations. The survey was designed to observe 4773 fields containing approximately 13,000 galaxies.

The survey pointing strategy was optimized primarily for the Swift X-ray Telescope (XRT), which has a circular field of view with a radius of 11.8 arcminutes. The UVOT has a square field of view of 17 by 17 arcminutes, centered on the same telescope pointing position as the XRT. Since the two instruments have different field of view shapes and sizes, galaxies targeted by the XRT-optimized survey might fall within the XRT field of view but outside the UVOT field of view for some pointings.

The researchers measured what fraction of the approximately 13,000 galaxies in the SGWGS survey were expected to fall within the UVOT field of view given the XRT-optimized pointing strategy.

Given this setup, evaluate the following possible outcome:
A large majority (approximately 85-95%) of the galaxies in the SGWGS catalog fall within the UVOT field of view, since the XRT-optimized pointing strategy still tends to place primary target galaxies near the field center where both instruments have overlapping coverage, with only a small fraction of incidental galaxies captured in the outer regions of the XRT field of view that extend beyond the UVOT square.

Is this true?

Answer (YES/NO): NO